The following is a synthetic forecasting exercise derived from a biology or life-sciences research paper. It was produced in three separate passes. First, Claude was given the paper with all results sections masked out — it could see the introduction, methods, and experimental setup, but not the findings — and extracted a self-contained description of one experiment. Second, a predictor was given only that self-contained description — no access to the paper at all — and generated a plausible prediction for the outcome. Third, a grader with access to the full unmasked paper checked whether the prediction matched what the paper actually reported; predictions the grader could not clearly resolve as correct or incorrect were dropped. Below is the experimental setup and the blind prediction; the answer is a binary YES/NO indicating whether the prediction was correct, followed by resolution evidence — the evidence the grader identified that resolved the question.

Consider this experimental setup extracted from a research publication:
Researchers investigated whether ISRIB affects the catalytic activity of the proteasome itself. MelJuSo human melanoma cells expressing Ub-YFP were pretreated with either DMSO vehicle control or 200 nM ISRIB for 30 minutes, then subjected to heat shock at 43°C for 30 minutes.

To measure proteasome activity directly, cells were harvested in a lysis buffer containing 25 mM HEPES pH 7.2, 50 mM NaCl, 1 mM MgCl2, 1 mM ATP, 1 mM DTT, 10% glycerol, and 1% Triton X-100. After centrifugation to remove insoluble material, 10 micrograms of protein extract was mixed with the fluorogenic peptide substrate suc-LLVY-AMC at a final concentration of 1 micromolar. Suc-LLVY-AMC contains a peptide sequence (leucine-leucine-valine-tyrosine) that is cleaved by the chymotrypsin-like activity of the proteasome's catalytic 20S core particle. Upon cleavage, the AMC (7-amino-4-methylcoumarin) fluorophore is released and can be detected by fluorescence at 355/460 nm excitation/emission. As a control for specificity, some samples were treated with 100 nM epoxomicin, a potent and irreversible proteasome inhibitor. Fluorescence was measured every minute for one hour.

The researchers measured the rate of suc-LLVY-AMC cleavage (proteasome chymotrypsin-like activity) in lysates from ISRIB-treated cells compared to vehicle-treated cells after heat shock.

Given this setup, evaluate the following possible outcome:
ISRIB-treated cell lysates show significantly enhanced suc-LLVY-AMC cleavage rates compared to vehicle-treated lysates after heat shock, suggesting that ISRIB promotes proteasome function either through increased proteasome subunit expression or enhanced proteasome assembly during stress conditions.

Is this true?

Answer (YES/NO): NO